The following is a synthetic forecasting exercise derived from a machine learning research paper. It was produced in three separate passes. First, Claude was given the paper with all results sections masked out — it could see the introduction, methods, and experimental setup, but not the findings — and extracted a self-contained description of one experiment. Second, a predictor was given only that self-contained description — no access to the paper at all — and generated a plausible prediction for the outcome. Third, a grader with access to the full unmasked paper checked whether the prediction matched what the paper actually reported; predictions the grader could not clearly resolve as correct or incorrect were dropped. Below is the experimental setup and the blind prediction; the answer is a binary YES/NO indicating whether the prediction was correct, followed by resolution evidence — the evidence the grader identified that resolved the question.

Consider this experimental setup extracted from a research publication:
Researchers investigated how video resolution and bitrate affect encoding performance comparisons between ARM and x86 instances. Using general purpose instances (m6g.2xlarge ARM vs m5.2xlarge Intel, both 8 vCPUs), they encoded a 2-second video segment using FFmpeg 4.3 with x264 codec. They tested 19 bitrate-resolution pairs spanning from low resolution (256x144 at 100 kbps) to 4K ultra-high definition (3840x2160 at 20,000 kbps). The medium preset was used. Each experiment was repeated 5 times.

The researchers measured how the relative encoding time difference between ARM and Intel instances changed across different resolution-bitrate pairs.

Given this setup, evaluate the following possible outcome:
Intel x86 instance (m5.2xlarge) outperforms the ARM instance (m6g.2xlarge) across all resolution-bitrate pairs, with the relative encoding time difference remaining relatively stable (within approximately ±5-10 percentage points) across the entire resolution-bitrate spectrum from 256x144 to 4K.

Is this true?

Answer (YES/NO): NO